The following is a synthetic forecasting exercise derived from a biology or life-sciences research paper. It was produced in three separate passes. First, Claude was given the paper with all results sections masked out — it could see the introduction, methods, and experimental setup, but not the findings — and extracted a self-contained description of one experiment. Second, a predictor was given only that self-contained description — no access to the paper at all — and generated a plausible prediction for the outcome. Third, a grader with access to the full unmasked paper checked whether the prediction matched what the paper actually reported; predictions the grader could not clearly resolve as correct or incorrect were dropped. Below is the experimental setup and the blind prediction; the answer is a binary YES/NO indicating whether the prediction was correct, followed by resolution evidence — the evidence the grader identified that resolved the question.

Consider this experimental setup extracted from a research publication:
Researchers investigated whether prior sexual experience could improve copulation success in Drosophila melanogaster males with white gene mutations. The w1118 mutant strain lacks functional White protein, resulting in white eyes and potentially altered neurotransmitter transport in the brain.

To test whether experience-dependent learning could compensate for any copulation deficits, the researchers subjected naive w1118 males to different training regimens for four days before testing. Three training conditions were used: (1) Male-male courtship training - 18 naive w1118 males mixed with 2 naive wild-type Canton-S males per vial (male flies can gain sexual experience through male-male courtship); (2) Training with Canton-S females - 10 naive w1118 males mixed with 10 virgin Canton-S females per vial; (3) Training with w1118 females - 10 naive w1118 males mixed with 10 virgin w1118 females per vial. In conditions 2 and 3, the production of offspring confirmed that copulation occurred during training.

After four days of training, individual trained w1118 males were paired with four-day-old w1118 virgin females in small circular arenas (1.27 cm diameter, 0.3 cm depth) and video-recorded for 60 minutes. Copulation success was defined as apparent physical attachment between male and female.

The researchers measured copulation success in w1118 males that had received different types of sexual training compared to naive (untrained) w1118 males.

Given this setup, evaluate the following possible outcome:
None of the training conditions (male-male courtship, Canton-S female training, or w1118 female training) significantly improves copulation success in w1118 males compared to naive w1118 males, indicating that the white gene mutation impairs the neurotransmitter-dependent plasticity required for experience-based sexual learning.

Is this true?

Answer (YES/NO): NO